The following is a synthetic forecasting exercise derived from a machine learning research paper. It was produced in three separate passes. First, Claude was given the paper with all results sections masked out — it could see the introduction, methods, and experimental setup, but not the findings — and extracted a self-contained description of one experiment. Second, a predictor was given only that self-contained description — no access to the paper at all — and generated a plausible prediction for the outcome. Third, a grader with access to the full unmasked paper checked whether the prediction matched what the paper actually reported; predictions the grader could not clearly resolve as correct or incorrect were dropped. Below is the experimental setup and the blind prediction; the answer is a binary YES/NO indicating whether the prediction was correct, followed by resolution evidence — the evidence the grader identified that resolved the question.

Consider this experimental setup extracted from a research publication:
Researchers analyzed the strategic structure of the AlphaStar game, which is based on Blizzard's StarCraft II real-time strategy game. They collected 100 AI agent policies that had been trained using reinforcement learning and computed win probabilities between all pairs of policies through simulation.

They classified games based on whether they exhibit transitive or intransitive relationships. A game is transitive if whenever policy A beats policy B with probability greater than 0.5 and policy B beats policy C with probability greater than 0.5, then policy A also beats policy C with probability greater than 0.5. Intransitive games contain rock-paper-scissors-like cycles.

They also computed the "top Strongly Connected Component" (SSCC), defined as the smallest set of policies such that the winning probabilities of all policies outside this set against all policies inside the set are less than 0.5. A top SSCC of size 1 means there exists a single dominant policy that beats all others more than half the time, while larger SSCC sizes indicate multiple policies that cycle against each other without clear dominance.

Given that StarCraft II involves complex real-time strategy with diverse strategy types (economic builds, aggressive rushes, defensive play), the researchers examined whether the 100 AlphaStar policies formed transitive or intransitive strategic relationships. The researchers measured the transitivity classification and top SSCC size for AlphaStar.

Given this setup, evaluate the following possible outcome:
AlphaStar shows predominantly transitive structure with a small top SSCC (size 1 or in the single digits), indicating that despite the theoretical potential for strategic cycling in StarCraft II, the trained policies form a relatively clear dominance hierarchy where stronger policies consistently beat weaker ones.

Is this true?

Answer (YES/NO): NO